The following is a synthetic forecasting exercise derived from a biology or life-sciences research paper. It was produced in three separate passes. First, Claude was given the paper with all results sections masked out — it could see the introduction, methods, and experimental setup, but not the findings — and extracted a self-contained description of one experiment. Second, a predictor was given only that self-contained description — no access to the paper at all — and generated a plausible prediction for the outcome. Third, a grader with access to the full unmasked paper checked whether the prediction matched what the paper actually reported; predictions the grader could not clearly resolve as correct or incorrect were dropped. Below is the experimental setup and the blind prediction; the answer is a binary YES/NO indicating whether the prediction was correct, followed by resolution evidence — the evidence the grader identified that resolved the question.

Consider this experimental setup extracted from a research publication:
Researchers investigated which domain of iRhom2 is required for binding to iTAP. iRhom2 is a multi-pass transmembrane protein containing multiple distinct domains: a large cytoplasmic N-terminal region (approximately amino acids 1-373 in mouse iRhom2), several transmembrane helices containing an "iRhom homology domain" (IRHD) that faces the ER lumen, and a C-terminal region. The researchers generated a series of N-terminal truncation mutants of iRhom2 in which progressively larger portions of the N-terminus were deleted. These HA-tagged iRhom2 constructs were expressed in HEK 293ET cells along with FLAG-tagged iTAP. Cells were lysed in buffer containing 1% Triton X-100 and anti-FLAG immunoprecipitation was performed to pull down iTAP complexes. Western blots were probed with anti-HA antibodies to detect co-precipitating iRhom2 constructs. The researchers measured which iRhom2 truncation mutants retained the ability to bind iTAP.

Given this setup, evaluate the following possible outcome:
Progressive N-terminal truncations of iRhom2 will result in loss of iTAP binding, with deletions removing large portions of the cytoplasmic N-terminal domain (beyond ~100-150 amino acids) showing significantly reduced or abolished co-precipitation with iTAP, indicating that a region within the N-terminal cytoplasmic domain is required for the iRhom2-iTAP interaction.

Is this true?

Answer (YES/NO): NO